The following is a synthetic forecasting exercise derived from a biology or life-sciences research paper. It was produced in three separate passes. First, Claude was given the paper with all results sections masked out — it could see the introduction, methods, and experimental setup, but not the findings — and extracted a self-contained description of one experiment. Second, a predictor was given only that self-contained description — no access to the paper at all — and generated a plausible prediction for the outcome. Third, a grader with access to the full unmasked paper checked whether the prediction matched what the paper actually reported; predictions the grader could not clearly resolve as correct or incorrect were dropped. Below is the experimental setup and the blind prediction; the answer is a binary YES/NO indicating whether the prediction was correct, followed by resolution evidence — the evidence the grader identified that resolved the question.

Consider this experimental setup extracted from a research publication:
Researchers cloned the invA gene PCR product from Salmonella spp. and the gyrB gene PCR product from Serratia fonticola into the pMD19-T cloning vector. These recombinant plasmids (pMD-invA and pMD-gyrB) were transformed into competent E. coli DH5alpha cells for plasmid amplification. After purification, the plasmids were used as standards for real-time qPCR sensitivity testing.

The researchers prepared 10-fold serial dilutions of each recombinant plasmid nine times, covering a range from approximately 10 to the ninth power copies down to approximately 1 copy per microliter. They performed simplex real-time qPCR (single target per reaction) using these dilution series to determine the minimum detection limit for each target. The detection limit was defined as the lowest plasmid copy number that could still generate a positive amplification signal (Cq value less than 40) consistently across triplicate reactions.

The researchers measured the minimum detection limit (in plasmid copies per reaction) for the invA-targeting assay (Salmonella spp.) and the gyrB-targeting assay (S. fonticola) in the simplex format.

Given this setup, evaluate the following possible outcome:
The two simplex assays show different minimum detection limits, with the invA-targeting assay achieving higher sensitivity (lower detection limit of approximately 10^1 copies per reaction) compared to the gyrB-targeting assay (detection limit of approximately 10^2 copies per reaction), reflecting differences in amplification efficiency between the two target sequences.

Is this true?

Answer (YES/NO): NO